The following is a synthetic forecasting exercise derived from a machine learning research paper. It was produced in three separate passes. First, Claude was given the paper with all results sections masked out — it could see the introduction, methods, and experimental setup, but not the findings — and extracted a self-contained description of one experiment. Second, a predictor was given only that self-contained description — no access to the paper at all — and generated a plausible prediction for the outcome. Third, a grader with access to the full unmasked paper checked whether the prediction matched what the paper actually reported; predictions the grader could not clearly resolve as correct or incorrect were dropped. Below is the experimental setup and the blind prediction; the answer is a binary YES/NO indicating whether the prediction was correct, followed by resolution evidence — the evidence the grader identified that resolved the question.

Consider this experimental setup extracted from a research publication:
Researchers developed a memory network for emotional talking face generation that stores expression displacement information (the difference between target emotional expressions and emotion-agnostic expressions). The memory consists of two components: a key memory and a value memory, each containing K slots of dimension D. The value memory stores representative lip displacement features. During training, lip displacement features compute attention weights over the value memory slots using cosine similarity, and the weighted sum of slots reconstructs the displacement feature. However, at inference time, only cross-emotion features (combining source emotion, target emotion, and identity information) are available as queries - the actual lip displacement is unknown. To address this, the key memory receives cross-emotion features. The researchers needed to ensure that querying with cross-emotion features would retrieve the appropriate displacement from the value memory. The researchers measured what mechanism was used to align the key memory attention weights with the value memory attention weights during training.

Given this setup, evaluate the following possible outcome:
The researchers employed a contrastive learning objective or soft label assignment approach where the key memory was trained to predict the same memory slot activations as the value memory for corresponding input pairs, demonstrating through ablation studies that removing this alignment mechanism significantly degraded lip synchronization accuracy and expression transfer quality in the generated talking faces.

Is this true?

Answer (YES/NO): NO